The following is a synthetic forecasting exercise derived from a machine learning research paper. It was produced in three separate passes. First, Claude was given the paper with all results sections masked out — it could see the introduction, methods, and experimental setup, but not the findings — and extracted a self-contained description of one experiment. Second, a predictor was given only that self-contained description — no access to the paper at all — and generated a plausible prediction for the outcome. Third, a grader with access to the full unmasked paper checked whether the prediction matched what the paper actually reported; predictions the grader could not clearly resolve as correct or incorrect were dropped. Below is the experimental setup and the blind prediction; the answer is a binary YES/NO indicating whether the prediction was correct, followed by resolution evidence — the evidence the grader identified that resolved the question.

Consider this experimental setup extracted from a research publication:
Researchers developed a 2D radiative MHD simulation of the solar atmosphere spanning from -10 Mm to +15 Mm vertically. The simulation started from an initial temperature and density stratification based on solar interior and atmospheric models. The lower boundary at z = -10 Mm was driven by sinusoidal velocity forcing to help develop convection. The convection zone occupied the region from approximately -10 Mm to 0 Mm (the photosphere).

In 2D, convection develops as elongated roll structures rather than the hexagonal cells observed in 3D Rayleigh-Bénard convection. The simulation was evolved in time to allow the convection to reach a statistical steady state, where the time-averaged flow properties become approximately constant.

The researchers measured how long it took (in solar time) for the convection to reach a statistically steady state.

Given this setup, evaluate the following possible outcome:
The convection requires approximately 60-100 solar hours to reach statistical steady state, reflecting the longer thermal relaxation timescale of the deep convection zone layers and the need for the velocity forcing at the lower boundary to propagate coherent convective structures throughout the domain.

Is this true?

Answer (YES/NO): NO